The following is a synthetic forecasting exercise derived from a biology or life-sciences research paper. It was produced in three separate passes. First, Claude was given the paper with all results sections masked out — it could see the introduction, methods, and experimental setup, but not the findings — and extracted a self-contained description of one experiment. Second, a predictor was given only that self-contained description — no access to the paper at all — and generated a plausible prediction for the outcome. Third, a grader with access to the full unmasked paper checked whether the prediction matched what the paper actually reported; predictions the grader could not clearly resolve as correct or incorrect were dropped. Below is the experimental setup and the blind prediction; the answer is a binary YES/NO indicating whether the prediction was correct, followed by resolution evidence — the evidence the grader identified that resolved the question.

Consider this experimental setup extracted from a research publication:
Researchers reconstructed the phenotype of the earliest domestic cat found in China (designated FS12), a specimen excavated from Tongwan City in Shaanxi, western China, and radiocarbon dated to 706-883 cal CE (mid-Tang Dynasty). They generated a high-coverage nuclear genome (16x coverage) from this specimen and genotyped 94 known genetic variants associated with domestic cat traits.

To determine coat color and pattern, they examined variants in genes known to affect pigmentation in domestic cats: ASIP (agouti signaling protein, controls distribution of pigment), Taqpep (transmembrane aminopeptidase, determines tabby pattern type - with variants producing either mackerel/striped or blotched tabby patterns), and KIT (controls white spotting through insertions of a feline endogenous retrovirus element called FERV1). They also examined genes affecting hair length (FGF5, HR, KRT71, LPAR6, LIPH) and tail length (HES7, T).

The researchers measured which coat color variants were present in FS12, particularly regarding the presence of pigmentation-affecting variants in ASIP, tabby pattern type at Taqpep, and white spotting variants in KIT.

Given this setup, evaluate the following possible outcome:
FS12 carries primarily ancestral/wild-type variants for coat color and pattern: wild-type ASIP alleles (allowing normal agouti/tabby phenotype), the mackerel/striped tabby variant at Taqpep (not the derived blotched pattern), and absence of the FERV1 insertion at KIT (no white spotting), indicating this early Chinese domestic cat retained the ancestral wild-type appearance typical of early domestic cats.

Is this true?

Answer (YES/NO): NO